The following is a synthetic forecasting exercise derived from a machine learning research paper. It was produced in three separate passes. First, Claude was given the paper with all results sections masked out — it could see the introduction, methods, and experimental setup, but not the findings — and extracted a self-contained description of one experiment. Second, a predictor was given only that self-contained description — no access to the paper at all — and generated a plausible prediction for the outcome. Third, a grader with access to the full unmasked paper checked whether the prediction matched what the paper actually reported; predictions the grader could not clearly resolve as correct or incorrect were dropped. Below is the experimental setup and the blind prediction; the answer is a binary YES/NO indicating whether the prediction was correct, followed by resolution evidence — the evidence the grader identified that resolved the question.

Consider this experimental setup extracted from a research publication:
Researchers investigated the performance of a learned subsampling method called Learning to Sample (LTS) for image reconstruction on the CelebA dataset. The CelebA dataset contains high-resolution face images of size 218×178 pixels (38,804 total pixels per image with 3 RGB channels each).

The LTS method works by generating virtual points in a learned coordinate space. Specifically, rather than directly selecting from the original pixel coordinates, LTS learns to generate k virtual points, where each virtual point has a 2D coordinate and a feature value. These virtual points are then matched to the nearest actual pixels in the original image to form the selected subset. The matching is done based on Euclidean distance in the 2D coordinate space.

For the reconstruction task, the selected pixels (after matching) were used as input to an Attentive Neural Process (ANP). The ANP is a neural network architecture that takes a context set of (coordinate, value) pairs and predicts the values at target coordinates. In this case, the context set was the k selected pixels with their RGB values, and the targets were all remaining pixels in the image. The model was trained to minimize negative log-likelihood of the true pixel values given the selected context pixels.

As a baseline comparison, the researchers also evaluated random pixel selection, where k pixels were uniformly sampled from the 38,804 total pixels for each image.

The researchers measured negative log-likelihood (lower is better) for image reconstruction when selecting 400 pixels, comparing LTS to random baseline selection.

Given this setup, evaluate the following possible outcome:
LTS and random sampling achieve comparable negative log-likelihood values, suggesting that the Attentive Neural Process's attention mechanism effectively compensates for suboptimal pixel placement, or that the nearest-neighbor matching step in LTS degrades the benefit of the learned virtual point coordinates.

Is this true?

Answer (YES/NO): NO